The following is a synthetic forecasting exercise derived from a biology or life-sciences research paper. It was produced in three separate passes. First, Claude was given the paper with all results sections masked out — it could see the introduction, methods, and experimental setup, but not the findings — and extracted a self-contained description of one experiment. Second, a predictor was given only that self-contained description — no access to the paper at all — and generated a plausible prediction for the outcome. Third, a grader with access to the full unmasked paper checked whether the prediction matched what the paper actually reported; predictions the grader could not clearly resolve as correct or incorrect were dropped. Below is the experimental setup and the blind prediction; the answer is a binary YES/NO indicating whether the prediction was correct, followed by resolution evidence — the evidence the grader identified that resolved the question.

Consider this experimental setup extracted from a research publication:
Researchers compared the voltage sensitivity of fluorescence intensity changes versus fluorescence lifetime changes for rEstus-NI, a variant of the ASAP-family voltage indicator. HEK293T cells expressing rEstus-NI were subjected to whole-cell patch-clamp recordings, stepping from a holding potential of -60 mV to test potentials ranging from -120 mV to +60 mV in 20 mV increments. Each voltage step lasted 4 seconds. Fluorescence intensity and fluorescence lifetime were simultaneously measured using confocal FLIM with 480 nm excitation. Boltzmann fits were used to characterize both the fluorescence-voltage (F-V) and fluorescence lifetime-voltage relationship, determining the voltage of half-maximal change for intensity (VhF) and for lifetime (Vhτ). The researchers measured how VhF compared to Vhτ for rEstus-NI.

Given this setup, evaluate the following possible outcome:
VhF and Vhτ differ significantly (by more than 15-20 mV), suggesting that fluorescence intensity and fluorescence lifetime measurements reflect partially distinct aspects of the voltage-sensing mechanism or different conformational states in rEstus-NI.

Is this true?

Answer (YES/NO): YES